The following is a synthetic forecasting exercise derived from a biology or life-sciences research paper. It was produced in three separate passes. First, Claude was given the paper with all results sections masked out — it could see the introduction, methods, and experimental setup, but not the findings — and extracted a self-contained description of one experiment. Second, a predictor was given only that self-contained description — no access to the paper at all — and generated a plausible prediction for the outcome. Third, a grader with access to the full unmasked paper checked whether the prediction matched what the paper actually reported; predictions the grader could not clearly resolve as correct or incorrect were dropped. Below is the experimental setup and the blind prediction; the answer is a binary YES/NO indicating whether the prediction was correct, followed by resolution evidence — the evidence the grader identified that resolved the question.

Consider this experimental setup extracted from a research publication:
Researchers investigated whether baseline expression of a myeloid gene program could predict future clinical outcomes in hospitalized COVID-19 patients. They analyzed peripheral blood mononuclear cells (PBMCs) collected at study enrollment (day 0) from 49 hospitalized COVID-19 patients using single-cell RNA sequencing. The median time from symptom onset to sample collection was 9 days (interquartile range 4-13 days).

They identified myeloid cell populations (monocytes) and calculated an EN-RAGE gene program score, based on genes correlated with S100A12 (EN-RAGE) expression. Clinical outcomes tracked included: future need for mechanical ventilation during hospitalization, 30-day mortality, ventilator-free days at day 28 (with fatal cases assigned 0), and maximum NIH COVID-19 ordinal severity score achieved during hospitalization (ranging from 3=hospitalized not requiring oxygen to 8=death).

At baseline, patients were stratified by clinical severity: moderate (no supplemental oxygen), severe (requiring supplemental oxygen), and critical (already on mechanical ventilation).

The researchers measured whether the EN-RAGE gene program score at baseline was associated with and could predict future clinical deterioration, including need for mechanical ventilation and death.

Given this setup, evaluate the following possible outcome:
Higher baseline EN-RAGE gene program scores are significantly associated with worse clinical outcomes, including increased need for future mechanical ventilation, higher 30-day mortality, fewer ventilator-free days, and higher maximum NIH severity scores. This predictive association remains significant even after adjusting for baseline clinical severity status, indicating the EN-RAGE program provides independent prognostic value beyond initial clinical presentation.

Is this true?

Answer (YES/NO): NO